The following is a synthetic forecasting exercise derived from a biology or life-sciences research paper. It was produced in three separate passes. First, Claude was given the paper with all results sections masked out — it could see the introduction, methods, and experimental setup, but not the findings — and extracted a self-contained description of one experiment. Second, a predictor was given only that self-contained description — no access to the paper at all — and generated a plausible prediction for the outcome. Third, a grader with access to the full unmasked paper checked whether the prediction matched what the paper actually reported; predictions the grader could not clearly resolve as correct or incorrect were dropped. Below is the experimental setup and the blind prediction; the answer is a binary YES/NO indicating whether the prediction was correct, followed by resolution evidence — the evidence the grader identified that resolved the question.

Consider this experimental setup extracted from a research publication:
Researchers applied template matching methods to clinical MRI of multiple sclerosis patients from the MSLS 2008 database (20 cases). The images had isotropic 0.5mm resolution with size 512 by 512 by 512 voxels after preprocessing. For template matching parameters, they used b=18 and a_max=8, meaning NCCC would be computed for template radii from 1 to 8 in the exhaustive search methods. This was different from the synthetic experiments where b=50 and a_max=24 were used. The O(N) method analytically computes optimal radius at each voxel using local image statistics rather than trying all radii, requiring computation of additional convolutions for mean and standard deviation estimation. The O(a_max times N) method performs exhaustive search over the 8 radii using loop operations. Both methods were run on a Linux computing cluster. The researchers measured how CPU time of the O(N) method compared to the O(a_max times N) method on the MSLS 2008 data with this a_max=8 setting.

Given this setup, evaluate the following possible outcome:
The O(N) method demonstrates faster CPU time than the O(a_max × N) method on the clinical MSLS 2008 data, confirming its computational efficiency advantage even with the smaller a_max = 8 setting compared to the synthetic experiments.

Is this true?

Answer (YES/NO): NO